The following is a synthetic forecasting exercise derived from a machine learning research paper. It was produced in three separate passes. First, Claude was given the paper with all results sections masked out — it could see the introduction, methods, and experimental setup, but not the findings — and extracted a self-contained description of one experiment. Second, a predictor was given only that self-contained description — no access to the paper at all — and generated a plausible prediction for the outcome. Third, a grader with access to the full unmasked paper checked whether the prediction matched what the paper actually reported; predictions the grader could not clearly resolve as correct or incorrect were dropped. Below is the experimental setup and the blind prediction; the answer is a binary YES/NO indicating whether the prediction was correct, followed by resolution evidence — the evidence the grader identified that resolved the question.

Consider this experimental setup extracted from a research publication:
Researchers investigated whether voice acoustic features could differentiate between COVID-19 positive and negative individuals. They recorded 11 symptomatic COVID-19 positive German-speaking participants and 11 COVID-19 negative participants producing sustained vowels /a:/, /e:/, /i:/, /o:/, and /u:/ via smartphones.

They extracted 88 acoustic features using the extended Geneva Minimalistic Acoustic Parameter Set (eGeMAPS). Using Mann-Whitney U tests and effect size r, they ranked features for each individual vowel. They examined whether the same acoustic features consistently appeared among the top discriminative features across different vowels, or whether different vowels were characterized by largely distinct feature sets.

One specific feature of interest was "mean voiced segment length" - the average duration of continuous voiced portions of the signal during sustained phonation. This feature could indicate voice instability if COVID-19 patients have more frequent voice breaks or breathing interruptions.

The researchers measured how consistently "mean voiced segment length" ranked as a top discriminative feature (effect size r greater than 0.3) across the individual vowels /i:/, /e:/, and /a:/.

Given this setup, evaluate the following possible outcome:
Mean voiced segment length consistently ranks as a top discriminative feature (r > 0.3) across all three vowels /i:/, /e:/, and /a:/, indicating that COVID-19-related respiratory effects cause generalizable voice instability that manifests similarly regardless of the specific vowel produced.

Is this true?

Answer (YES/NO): YES